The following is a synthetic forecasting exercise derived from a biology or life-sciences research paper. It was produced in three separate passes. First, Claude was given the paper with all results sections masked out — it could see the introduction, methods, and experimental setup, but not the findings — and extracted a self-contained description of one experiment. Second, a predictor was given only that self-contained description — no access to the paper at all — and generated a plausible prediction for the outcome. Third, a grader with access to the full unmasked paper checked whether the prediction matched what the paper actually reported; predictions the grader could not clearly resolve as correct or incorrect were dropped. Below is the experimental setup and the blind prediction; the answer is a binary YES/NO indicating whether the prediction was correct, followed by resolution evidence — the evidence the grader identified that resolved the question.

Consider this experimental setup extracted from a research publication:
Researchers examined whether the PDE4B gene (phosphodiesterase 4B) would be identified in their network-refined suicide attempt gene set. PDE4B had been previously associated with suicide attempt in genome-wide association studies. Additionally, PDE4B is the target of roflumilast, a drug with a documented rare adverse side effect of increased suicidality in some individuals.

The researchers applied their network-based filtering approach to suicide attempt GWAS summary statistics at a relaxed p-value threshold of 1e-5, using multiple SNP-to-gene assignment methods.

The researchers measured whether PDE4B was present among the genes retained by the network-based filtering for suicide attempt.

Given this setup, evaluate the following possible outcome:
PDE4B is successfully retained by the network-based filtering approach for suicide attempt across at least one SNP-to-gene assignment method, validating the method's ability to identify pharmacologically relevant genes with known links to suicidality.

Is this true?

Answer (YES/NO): YES